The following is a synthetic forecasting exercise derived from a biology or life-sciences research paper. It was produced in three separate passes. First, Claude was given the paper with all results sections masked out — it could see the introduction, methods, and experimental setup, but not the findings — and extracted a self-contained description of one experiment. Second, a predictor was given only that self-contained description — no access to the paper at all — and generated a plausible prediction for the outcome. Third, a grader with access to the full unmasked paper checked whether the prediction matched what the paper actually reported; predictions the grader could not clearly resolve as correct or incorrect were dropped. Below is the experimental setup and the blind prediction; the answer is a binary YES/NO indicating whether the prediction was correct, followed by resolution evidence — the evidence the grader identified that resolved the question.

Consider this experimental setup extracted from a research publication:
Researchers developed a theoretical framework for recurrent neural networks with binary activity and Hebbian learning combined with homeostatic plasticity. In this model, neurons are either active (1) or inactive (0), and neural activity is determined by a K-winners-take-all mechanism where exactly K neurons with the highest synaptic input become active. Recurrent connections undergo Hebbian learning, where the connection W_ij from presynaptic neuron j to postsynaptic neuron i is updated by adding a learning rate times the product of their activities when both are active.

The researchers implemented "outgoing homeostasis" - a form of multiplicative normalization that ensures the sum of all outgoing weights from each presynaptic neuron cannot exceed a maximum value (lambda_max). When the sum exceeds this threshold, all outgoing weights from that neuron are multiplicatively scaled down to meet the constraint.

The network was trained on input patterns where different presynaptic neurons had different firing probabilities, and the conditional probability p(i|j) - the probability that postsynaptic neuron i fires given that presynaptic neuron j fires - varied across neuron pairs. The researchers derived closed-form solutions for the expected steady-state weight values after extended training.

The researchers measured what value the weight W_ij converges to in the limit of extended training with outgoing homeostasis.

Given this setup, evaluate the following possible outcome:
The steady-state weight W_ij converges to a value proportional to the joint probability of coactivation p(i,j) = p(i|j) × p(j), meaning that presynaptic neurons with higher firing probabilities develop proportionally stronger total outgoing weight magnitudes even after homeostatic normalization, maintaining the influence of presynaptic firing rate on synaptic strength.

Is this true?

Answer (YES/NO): NO